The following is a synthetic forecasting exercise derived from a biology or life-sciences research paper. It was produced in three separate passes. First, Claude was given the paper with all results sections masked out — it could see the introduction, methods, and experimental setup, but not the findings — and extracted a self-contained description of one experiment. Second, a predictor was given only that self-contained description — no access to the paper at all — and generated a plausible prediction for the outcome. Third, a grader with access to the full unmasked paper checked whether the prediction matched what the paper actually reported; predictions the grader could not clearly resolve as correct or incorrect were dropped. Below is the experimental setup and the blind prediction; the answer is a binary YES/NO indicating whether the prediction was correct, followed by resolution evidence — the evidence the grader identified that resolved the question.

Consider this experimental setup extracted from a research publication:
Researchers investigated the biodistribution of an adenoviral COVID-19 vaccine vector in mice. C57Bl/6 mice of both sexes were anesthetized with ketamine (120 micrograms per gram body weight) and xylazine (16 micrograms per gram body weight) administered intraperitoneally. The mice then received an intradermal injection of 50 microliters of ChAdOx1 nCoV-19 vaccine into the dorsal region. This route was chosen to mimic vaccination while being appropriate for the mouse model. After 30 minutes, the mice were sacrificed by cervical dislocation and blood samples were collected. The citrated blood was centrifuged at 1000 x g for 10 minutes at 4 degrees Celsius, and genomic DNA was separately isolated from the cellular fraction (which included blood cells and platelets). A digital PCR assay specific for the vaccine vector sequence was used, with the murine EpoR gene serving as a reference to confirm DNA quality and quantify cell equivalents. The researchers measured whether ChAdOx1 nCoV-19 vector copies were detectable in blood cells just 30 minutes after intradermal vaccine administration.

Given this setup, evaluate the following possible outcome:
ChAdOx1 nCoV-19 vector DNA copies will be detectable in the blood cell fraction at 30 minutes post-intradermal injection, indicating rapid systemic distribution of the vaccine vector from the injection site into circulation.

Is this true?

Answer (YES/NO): YES